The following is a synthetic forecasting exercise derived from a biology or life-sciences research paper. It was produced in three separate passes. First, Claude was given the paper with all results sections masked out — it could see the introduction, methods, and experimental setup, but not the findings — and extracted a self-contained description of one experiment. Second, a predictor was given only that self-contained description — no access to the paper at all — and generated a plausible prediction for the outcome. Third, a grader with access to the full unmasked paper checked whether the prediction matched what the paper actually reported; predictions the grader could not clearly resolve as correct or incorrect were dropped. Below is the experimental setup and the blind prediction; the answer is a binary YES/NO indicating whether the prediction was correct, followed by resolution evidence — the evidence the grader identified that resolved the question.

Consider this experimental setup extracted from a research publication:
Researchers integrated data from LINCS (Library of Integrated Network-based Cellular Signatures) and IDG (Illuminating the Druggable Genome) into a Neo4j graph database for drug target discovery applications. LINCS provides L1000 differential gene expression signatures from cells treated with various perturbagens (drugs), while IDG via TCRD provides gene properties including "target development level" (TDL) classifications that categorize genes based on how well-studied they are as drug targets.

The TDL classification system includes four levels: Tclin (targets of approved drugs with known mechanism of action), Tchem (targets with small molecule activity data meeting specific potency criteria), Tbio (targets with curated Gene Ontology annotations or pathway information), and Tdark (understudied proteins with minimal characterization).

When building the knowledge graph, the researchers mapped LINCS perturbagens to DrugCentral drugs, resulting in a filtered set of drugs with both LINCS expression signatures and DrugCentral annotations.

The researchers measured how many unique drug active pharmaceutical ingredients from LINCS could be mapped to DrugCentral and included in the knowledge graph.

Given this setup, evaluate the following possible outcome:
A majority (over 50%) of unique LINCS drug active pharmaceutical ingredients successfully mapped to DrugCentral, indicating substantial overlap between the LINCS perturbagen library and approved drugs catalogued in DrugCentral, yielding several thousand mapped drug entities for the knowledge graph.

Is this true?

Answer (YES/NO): NO